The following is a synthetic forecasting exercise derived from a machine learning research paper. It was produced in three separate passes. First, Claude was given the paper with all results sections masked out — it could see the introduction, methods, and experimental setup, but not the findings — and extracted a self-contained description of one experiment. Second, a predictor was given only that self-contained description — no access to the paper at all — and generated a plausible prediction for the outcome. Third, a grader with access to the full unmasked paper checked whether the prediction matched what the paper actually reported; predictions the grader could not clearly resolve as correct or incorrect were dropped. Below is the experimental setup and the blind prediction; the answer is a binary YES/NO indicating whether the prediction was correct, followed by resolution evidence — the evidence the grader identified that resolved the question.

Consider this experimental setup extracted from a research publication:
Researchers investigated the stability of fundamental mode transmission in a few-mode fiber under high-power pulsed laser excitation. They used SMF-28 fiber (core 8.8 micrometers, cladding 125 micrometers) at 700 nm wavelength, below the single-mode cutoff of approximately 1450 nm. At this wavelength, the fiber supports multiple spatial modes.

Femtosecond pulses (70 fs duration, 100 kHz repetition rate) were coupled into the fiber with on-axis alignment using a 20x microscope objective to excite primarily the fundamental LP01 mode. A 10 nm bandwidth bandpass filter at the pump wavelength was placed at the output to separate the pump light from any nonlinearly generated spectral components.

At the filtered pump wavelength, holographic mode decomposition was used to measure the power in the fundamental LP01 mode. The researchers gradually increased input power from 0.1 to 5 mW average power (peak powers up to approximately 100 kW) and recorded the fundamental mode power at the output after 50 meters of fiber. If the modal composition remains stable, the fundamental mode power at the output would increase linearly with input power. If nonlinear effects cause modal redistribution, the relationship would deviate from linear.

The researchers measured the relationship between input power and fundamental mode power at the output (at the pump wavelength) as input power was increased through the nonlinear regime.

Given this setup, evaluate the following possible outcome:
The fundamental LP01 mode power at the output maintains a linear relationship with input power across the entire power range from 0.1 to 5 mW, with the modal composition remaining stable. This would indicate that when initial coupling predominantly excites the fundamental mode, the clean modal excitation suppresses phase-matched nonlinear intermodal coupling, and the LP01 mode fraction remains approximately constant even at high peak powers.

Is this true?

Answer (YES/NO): NO